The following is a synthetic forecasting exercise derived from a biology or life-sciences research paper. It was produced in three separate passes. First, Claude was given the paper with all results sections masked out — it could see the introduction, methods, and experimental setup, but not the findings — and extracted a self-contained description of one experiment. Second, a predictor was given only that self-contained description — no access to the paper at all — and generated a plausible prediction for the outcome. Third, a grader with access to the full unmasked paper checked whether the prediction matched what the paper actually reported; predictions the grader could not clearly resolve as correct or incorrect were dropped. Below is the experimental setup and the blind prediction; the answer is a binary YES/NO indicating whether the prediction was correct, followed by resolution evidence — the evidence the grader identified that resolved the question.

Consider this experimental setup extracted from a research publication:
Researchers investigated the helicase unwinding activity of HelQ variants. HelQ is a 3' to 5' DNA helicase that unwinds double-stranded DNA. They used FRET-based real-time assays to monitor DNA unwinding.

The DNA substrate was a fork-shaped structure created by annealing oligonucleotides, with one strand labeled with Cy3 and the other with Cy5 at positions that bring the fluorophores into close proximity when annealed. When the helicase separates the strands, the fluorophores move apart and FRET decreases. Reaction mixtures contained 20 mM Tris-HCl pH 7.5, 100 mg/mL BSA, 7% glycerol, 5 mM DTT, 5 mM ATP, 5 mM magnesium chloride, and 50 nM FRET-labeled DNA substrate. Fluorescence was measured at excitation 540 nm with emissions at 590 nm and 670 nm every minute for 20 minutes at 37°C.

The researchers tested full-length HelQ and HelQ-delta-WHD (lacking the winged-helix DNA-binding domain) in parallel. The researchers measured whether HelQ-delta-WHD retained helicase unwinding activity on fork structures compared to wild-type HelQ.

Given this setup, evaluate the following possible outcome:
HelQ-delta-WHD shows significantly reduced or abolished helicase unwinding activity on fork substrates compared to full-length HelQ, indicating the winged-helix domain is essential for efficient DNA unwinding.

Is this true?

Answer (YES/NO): YES